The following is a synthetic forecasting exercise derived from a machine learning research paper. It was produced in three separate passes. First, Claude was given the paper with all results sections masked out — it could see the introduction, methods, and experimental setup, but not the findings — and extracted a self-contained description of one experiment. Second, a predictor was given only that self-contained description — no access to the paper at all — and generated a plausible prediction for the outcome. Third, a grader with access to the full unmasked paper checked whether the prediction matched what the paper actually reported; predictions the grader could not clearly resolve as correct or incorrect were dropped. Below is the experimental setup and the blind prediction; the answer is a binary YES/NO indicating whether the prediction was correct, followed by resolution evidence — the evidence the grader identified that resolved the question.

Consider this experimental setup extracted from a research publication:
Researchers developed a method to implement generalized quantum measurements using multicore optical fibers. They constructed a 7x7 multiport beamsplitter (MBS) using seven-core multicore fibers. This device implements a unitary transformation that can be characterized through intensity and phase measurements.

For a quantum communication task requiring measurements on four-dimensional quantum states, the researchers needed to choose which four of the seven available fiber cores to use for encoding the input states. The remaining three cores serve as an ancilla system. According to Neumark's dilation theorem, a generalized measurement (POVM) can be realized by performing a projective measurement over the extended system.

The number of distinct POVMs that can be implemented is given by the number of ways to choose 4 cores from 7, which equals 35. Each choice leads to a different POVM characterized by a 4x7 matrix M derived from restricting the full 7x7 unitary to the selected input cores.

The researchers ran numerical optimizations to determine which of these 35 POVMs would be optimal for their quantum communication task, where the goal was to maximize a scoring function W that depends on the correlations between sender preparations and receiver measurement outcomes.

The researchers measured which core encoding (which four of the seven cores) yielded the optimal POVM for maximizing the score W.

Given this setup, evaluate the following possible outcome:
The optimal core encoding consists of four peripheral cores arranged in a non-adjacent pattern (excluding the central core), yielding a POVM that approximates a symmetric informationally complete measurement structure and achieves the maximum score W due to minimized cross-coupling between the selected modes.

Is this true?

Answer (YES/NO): NO